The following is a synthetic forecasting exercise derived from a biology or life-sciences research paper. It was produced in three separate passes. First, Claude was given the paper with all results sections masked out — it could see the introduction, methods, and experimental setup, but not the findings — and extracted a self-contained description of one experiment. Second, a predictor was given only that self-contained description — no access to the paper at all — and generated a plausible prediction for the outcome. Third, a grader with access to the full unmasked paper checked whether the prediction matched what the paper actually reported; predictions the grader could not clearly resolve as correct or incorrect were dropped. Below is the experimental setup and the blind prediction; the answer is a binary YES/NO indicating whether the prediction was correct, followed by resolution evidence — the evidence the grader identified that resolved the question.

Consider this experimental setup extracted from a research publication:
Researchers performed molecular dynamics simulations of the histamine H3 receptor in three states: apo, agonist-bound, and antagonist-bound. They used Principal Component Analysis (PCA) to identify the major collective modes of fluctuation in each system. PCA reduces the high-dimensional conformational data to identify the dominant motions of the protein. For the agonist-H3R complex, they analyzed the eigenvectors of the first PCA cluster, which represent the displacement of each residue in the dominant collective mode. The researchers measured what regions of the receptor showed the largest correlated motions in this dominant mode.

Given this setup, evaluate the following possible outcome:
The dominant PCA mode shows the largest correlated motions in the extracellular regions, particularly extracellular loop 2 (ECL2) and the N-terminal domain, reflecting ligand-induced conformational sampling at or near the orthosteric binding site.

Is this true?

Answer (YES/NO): YES